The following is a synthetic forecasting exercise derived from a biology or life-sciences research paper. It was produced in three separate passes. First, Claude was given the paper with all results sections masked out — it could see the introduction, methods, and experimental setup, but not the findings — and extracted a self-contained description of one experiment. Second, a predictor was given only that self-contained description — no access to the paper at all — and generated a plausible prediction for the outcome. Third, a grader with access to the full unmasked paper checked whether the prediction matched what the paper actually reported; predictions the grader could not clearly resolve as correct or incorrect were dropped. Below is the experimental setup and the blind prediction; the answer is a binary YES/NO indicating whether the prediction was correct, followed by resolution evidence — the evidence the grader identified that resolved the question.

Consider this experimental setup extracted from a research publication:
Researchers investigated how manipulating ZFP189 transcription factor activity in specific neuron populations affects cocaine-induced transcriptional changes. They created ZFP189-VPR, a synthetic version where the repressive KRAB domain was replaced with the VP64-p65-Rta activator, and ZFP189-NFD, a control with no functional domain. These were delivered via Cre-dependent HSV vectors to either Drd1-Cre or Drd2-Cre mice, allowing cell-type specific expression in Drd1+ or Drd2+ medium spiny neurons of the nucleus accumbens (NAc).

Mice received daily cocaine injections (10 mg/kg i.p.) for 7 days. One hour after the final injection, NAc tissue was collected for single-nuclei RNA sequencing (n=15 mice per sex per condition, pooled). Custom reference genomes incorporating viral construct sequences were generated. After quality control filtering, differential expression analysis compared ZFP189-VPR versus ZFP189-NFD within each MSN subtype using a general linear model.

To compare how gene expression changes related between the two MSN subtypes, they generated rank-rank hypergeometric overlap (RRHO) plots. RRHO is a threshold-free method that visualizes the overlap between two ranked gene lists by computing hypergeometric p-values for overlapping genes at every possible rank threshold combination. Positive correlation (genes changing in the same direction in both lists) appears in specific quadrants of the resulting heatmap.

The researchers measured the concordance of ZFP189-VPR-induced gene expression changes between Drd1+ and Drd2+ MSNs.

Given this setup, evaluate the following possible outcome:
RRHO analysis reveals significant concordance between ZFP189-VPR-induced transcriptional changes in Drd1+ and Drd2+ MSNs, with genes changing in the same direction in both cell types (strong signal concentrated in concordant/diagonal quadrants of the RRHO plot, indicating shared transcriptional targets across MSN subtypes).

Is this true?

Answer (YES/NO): YES